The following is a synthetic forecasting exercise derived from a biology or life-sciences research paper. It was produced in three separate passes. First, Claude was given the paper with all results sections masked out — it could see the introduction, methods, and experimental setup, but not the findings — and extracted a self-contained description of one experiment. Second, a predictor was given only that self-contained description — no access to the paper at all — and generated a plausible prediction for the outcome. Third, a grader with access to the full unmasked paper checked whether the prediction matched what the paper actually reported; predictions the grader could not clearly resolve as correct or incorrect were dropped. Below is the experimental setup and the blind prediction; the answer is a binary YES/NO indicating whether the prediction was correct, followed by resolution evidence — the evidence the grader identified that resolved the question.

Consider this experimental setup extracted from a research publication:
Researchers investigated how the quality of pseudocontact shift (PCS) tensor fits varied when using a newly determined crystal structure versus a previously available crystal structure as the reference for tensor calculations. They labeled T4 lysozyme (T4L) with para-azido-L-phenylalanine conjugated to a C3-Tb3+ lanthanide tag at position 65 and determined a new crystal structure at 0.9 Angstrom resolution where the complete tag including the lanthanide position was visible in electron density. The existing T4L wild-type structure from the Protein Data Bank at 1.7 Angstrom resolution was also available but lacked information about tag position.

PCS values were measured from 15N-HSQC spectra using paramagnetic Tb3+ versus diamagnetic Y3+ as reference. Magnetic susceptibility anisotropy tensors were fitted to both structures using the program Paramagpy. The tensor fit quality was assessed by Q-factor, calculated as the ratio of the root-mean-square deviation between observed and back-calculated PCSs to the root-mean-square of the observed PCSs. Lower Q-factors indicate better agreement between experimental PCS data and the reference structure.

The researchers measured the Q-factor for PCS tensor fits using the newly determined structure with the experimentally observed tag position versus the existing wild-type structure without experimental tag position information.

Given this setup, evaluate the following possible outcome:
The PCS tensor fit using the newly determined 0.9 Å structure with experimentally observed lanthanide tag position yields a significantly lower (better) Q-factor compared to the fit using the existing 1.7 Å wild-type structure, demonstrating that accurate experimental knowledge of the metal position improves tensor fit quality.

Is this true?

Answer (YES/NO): NO